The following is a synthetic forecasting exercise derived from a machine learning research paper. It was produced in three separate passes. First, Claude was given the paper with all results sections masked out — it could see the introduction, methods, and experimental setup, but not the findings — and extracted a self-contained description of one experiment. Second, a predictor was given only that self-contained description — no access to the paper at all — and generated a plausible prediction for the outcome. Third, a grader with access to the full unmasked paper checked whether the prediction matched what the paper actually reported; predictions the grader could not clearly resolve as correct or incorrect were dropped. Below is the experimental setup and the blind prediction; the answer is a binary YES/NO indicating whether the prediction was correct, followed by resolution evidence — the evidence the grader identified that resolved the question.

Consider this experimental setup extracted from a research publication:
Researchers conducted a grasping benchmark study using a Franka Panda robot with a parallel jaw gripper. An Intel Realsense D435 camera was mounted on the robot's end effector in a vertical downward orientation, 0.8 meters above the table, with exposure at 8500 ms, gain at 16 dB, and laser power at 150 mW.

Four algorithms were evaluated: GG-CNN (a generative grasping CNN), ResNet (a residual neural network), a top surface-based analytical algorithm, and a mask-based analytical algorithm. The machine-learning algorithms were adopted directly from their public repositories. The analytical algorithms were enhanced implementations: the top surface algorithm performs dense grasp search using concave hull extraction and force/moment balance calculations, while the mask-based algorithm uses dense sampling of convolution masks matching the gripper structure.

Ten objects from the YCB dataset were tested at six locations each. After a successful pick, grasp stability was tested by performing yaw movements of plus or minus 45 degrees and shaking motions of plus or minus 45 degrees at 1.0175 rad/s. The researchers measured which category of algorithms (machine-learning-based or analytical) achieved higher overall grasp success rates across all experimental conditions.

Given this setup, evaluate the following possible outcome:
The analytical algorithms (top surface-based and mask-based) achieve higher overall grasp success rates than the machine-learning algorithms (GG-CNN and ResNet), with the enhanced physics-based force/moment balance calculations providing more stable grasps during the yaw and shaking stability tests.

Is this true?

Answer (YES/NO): NO